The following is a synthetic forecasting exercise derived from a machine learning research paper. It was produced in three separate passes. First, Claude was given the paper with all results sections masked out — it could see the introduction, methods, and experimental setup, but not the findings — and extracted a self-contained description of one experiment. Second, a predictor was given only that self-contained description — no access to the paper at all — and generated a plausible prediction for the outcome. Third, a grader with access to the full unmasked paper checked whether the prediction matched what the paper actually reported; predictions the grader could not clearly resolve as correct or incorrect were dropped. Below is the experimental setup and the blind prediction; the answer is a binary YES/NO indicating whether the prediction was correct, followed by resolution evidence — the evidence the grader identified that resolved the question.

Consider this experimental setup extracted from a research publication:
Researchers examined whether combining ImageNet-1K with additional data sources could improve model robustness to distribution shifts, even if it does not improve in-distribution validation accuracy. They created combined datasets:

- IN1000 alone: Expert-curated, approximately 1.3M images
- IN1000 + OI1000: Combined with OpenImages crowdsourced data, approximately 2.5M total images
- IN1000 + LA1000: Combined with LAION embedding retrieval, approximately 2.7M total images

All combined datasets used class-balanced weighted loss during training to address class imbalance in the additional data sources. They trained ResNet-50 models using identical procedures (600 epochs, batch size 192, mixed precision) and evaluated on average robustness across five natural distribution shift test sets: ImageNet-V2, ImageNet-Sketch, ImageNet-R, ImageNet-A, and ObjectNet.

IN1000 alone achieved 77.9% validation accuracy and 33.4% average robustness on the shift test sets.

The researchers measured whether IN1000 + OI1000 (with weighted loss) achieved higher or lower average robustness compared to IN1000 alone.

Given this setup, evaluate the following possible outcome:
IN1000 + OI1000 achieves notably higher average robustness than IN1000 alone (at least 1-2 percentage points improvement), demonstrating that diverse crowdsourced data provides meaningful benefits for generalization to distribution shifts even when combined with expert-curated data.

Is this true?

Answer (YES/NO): YES